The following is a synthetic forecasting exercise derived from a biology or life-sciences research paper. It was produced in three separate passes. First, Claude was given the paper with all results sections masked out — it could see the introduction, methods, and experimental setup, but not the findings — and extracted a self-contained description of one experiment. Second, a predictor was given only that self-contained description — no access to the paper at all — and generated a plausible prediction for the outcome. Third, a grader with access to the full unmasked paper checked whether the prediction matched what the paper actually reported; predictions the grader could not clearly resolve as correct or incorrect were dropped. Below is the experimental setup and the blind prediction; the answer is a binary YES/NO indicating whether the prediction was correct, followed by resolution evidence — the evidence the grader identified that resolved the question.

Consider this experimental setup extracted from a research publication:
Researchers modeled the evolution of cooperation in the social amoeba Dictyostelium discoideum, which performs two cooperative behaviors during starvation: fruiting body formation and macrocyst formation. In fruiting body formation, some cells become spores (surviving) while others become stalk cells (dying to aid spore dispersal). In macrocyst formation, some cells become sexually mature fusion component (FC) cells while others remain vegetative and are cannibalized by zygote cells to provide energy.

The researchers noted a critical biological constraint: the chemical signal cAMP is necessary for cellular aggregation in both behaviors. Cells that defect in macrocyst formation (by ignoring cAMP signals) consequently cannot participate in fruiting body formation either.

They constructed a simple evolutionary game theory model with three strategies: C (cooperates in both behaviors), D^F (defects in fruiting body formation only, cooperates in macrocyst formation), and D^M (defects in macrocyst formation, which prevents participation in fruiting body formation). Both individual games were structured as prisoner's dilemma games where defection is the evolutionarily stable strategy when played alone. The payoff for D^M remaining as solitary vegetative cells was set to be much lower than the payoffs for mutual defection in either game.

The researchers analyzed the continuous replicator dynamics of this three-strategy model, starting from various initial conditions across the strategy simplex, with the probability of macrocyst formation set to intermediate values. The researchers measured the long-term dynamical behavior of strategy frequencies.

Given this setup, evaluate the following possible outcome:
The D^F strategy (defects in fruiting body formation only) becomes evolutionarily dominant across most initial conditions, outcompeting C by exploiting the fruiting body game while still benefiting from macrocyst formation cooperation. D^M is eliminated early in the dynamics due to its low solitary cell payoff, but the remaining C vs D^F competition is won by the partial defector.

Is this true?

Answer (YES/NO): NO